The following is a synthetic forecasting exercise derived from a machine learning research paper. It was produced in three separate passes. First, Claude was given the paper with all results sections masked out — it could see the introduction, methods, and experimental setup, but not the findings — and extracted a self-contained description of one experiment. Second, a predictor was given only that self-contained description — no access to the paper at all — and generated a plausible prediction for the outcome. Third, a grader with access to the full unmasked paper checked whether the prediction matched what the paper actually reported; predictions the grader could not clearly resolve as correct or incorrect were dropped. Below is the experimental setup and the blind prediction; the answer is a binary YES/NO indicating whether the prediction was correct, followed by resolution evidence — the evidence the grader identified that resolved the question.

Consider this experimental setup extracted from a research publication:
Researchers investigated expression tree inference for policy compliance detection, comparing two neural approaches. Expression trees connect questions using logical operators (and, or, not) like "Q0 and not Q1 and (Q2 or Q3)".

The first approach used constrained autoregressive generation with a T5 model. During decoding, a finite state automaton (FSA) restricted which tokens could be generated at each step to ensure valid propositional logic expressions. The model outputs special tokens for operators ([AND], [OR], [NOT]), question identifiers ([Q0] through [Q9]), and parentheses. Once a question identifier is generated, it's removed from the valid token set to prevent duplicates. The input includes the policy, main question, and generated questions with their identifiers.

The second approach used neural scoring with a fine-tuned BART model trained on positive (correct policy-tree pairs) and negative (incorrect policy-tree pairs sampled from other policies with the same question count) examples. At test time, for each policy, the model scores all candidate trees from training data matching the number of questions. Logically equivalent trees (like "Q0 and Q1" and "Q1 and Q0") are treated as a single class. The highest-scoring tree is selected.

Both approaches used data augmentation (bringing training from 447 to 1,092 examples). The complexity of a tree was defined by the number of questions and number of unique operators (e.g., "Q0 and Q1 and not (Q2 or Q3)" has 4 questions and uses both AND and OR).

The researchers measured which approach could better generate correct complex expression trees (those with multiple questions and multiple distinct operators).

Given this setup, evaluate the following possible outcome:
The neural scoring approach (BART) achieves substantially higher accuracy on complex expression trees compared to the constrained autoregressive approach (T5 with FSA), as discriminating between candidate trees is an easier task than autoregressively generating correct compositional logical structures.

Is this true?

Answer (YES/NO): NO